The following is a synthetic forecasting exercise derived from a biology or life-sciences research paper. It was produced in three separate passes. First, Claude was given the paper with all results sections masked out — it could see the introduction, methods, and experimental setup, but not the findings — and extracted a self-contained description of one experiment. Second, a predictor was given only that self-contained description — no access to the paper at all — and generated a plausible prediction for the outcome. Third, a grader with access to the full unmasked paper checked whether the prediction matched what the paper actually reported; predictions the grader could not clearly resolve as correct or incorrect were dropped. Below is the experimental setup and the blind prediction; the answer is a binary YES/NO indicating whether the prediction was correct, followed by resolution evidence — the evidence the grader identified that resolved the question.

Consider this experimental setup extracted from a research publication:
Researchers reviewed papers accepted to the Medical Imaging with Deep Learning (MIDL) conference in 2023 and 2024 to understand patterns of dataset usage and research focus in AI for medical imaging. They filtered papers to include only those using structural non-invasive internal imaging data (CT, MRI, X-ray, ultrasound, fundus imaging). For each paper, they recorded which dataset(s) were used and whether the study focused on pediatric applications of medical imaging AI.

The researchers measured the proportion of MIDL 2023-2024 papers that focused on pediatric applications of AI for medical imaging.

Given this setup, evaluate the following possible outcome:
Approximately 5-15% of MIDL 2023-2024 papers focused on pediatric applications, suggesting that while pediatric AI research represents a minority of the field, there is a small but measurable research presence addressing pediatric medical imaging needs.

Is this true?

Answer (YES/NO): NO